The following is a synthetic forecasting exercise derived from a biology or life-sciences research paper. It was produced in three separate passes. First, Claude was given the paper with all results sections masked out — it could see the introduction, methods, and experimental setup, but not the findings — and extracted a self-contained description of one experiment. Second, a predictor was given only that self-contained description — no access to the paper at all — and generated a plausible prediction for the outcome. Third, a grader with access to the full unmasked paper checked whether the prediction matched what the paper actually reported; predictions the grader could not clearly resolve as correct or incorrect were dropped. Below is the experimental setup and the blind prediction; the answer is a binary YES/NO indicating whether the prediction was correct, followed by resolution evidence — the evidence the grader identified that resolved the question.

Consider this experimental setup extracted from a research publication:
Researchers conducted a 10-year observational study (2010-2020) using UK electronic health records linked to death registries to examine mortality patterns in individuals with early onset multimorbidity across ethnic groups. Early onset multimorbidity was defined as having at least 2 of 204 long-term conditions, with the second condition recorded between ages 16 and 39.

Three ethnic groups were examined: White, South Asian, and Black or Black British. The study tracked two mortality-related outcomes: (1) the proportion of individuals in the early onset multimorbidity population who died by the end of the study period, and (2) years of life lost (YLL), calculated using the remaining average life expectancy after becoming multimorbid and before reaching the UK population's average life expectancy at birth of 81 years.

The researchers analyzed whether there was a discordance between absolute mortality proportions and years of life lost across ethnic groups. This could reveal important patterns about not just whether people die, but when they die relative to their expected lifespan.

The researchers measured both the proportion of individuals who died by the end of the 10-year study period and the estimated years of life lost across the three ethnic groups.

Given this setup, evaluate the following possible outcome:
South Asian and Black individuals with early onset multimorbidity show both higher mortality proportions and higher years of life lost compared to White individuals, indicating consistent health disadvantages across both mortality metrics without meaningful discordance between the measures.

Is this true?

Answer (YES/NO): NO